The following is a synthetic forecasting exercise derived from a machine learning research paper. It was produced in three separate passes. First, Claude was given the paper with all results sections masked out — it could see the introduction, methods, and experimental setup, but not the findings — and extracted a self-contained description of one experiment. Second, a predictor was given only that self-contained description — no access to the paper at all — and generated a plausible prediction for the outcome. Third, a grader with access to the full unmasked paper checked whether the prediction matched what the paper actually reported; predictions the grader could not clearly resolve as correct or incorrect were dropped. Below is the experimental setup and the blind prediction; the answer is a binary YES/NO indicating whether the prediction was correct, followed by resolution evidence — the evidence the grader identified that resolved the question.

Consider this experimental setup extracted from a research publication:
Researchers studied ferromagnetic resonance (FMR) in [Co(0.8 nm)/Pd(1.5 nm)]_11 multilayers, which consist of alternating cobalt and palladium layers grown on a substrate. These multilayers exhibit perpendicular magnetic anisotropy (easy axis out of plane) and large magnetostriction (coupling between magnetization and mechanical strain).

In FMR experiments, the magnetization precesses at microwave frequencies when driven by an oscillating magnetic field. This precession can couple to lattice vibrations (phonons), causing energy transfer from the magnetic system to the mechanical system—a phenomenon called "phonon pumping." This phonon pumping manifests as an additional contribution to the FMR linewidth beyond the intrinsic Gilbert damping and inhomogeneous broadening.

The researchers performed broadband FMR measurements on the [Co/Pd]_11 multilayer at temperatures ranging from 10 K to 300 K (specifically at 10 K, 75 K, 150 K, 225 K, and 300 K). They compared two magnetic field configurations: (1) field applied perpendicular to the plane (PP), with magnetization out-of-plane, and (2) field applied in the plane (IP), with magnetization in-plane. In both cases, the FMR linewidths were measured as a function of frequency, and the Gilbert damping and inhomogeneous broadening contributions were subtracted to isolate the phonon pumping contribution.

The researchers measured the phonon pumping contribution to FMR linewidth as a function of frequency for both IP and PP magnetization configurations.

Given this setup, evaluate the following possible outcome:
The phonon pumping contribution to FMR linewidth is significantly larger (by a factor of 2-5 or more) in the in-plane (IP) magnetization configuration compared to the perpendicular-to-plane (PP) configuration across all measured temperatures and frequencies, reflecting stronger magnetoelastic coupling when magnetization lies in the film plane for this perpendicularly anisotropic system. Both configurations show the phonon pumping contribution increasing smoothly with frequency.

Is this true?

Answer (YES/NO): NO